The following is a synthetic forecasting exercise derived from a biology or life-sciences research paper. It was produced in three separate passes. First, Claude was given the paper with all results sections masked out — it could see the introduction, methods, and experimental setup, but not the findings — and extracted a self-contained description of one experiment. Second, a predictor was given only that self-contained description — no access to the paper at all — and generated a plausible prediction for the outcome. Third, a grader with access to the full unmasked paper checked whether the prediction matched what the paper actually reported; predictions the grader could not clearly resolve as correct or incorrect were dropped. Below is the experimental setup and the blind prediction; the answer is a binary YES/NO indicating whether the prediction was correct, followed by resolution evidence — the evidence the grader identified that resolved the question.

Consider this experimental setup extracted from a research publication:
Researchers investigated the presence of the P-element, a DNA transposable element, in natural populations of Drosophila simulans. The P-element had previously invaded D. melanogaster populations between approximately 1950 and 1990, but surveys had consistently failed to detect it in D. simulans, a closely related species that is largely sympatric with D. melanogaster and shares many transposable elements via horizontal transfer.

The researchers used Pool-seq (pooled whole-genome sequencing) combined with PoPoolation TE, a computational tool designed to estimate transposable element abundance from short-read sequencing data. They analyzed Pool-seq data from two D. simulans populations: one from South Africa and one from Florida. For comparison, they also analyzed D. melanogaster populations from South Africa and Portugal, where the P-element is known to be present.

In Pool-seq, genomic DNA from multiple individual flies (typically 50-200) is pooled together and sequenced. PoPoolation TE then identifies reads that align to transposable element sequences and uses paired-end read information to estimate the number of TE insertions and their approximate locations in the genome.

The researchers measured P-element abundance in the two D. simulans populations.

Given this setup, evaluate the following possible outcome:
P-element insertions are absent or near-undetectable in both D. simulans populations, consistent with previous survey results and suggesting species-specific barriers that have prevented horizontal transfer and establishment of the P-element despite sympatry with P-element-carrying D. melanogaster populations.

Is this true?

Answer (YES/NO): NO